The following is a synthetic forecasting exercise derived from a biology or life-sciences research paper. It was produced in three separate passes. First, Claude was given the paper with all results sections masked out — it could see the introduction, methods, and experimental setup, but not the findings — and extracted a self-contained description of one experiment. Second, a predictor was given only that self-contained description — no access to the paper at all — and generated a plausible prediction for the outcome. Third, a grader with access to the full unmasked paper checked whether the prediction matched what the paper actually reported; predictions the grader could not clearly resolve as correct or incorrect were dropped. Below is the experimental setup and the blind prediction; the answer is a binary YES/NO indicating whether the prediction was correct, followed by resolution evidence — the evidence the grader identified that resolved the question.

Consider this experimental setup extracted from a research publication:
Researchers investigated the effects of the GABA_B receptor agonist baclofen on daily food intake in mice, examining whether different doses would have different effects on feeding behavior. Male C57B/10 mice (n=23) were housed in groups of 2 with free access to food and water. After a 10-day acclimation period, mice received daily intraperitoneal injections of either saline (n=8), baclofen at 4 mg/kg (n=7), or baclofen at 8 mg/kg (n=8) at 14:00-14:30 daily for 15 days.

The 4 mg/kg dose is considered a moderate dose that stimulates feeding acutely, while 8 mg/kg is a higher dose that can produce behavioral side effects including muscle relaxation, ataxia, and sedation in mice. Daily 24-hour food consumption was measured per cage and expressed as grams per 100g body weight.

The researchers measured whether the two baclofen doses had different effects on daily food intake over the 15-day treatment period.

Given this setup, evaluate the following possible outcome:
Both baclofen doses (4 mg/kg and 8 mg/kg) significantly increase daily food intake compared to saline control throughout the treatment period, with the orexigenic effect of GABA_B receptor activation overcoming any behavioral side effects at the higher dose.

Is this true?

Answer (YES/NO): NO